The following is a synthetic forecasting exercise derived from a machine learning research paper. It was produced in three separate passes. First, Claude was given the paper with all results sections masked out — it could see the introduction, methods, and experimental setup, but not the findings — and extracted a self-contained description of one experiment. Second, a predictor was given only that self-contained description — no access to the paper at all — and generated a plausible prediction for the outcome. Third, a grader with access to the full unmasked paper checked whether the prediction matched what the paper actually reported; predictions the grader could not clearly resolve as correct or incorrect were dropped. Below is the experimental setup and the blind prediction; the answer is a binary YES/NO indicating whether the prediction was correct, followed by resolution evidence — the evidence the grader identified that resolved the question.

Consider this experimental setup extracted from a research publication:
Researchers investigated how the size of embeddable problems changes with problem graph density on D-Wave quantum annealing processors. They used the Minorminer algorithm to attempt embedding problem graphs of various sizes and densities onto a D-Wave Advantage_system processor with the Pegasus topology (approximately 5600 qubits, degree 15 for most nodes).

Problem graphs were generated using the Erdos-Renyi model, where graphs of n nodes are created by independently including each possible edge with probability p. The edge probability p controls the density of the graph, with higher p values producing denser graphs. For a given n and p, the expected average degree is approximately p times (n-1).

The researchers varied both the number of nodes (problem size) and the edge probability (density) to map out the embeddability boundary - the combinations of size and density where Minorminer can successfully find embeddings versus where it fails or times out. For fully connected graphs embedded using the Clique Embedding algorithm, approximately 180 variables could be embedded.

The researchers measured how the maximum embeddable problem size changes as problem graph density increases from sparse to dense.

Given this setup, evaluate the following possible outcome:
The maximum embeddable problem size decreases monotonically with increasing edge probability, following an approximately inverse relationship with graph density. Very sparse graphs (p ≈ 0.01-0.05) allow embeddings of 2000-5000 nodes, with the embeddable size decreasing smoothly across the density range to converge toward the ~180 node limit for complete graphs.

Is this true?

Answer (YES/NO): NO